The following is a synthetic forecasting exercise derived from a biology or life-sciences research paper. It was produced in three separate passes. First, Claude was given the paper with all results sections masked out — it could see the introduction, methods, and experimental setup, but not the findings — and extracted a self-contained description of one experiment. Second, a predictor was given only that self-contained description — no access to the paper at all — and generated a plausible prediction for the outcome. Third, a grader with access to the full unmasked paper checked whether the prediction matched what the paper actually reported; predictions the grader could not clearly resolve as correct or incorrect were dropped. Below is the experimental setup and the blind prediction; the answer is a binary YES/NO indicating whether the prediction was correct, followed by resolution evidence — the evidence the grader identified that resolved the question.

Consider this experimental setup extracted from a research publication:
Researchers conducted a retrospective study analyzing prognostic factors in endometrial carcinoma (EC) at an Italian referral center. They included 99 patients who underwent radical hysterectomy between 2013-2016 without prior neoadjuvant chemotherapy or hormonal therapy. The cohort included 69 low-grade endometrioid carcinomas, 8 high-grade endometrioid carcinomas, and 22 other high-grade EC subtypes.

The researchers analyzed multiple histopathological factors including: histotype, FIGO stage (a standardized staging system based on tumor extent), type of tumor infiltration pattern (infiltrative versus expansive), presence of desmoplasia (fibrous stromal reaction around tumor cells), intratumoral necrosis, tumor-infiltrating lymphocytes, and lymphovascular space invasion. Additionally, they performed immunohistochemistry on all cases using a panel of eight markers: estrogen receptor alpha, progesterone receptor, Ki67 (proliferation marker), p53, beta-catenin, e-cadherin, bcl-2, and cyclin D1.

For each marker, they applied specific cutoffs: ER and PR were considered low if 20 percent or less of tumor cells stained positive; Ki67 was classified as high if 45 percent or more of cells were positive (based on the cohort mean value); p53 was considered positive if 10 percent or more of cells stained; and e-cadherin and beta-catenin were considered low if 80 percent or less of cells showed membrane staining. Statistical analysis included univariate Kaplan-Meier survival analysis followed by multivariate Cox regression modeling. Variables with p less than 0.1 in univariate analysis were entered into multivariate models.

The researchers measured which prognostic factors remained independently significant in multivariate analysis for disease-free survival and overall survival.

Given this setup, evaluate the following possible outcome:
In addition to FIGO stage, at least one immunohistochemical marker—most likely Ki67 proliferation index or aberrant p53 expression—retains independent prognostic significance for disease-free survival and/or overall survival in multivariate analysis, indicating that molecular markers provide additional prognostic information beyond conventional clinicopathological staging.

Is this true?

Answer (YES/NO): NO